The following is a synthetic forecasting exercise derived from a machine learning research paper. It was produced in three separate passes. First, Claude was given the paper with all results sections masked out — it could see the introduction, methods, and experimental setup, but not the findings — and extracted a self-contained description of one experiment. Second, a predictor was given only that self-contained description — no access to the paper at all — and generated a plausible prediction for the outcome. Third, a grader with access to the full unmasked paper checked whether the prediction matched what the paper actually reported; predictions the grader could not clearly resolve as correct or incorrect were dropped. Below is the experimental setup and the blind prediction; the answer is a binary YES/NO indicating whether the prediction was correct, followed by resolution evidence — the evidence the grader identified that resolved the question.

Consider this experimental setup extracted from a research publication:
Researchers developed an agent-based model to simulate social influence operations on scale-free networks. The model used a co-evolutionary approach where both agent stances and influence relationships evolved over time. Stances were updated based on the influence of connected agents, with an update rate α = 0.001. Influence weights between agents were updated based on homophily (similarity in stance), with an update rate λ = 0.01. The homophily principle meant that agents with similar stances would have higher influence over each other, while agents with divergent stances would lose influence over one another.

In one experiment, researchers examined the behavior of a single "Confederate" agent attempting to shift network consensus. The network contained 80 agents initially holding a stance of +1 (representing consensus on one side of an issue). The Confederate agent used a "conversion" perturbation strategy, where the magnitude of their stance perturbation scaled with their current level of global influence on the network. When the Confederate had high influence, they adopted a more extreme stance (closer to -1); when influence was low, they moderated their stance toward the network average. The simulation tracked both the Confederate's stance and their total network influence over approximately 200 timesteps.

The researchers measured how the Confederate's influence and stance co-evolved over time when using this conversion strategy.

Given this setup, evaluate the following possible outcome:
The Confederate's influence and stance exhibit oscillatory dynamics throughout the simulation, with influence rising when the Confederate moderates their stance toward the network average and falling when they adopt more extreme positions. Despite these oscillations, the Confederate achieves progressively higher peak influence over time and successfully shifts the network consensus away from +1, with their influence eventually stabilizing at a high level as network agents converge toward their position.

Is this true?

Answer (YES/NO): NO